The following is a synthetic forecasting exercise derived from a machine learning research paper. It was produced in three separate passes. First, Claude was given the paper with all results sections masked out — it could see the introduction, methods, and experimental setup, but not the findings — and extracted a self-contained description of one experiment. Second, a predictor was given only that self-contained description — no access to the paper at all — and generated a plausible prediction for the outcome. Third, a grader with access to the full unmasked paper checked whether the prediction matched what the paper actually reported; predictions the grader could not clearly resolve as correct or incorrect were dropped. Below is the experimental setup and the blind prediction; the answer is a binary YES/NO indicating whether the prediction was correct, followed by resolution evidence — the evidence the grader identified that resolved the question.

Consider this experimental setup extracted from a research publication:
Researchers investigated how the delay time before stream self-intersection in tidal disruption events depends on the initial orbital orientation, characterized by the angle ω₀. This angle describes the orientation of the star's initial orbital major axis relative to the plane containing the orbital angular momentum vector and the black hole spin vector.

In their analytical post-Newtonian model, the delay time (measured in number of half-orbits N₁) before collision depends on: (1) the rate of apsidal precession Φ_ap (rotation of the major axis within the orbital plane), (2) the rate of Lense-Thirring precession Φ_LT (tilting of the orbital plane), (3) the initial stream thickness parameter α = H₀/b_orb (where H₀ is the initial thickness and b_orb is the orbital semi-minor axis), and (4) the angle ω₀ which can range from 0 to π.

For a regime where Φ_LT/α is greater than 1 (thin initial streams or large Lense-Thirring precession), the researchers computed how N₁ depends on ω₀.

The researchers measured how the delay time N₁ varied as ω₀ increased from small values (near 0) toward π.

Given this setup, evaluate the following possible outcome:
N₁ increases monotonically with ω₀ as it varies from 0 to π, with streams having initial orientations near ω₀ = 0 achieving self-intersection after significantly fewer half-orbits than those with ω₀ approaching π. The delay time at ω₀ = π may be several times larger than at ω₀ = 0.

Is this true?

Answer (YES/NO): NO